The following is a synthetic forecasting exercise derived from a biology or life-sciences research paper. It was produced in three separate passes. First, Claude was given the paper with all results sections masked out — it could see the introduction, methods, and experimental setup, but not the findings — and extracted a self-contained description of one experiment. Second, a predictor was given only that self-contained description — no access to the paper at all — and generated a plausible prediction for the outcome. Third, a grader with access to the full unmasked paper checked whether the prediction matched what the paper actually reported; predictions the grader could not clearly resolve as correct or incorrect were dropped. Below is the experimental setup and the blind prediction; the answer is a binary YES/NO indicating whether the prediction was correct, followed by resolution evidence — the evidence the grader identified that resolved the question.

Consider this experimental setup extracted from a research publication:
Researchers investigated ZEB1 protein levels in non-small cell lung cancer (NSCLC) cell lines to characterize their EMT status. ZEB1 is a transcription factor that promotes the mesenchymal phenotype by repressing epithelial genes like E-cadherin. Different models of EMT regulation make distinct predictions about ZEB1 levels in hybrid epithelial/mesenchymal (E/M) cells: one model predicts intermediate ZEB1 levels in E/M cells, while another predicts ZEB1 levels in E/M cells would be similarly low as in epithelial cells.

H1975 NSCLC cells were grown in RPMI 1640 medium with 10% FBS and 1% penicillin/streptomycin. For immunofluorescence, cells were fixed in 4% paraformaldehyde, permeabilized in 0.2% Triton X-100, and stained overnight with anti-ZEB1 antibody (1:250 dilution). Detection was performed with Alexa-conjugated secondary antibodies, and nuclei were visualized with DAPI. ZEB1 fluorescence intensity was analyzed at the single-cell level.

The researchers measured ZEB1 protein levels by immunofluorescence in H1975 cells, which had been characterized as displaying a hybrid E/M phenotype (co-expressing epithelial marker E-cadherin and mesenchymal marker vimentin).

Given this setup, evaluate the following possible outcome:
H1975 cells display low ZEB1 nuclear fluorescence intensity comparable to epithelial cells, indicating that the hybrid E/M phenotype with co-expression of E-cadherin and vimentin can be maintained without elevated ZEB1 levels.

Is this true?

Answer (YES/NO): NO